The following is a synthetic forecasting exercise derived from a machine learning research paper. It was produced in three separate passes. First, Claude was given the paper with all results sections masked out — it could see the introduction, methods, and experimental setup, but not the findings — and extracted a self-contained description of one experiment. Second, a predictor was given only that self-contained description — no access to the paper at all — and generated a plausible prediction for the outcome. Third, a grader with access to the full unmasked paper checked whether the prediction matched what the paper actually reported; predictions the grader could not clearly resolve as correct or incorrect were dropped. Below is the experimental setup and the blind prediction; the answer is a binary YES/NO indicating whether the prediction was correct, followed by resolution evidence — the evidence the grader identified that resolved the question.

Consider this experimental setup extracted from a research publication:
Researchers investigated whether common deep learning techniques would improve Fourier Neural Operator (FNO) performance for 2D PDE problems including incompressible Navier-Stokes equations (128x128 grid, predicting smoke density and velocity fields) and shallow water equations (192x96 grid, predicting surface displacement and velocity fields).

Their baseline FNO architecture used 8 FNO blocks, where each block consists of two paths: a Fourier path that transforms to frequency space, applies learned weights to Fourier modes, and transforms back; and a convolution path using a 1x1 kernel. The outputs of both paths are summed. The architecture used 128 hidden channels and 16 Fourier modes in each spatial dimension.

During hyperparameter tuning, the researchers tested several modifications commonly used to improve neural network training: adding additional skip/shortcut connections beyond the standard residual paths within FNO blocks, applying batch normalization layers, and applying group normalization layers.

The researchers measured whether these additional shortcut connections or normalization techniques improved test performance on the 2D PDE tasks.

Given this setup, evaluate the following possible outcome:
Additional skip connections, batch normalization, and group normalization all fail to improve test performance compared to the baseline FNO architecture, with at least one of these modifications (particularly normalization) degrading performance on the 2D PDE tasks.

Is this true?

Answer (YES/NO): NO